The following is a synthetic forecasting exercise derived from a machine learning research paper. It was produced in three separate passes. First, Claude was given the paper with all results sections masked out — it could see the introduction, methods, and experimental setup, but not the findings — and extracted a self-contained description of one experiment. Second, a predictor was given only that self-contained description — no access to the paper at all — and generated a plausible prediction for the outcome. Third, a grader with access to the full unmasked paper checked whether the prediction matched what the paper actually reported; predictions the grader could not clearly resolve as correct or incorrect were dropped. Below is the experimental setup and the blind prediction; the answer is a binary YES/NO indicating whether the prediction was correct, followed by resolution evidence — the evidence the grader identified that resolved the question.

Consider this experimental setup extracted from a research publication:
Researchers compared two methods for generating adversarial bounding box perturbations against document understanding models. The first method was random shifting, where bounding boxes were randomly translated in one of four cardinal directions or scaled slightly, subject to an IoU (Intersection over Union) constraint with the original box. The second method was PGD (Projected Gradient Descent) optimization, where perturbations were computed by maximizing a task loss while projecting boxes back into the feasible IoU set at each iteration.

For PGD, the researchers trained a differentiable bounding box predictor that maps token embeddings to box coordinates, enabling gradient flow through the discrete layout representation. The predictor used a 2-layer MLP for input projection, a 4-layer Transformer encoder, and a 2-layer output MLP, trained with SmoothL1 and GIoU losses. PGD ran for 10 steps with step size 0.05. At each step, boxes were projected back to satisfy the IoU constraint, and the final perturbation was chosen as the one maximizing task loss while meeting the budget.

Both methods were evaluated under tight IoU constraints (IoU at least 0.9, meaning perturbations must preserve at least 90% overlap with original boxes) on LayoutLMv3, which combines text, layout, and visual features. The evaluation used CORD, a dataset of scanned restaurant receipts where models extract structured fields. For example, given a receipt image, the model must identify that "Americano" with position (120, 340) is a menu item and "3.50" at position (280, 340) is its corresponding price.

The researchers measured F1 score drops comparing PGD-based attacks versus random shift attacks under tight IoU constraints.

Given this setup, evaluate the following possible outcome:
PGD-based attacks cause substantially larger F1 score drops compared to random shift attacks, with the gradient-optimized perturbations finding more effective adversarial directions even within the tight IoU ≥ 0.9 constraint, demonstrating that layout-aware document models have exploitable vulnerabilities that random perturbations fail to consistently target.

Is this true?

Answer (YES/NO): NO